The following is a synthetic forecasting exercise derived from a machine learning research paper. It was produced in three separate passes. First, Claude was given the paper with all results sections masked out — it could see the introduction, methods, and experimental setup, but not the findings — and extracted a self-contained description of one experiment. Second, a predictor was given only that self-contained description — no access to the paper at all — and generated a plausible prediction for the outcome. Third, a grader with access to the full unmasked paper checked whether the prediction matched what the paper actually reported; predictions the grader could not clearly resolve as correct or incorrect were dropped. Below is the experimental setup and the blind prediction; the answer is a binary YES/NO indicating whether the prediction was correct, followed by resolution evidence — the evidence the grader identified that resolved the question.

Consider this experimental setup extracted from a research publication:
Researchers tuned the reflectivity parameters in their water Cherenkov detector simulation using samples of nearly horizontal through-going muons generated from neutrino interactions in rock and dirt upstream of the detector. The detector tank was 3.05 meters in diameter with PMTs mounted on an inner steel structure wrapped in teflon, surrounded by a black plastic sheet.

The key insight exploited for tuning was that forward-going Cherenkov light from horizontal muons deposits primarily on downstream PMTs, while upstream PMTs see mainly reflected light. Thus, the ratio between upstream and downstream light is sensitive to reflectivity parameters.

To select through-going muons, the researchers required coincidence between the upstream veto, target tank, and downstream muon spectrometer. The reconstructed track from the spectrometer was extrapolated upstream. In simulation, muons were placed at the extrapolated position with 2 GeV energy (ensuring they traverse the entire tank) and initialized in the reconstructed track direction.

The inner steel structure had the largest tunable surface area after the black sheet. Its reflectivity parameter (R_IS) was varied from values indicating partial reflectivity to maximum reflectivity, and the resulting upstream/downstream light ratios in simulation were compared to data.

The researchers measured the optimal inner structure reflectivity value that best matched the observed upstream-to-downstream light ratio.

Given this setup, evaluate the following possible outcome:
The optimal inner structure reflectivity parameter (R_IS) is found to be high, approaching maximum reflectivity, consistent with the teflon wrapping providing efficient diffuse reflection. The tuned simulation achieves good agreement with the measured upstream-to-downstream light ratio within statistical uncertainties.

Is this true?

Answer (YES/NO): YES